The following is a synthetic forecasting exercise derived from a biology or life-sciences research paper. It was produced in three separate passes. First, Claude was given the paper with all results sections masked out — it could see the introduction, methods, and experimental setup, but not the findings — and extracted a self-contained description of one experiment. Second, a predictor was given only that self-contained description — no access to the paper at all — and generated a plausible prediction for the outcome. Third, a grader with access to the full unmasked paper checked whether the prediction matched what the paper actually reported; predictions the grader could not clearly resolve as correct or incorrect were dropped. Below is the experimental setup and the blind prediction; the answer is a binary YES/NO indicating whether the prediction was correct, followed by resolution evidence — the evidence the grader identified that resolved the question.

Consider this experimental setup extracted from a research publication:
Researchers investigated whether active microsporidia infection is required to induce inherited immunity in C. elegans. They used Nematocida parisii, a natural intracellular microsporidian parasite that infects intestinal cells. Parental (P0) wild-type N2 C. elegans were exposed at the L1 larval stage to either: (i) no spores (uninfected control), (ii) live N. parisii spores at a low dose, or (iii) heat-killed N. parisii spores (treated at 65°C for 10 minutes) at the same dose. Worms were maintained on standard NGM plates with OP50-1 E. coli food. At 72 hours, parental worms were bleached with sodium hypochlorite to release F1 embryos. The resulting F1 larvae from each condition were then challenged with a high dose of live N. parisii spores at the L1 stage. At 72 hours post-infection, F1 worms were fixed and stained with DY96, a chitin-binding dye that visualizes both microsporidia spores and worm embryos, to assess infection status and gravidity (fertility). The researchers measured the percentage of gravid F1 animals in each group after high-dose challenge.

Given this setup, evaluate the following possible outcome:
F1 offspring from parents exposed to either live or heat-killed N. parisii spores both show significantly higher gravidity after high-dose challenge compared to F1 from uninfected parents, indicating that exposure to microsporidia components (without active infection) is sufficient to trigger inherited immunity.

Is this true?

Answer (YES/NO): NO